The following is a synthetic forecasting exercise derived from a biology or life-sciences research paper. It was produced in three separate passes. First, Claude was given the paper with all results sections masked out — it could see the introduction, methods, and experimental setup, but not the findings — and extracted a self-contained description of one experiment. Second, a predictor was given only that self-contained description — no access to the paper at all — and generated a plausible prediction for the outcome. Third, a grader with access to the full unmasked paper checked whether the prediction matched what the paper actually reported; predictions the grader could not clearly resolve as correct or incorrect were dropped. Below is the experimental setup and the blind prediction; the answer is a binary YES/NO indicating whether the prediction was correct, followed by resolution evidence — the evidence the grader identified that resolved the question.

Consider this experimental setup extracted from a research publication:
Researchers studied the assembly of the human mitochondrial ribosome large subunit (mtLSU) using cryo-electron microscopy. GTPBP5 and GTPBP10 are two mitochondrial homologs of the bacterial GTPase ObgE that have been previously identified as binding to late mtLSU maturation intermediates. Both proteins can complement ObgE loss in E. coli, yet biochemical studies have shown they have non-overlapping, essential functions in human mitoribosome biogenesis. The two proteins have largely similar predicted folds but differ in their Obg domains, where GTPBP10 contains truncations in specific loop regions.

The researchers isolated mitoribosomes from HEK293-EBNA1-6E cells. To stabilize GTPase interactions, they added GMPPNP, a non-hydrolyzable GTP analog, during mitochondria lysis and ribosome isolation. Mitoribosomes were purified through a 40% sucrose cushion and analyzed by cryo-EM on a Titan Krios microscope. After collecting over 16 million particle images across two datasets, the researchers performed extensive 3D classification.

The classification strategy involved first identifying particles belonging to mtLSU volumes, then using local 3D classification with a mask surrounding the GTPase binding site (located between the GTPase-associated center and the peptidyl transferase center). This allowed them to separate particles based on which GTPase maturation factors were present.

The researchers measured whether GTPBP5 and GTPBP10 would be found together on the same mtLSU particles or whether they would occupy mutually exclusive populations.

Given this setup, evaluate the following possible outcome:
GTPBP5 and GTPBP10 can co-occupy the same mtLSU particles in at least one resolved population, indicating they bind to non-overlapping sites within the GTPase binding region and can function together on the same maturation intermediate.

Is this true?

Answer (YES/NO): NO